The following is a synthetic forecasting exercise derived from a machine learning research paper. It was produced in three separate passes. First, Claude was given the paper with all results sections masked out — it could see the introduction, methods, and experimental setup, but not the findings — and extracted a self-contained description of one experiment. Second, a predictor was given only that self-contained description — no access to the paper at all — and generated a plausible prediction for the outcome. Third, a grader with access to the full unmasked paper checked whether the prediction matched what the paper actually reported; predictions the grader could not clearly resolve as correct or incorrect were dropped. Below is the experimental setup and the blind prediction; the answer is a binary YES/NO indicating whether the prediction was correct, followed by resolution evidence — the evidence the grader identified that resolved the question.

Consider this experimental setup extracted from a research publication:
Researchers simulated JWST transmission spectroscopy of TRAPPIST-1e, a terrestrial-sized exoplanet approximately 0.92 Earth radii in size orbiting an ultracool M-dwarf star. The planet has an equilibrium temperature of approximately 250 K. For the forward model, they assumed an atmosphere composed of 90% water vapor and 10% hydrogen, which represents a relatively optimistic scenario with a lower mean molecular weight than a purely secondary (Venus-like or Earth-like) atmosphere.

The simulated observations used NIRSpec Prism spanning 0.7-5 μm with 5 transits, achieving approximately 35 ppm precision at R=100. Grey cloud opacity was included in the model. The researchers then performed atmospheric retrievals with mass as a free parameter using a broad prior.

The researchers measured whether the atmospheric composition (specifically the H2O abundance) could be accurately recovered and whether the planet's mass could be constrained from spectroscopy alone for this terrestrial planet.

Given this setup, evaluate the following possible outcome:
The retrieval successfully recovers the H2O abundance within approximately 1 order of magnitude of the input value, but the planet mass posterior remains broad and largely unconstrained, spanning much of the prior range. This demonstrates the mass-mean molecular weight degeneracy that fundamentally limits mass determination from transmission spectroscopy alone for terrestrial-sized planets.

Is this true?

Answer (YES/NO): NO